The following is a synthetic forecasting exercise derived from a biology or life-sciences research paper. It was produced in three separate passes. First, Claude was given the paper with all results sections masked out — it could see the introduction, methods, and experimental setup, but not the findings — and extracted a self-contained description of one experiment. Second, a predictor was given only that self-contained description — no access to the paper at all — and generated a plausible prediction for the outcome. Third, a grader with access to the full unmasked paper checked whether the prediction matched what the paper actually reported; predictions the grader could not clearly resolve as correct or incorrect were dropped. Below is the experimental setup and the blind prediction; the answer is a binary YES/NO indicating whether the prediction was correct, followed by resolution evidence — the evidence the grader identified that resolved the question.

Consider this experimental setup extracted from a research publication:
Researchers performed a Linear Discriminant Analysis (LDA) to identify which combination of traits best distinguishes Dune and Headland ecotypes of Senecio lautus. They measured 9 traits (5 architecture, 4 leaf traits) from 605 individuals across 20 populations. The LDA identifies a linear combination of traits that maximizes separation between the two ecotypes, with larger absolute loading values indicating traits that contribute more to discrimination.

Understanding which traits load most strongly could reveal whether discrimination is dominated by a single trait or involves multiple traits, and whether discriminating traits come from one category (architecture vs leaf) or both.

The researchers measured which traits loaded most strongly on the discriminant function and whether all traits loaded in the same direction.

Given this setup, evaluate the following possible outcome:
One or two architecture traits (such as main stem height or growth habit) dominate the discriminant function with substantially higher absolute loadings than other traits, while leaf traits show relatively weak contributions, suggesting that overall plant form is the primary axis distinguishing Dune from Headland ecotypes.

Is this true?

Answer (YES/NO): NO